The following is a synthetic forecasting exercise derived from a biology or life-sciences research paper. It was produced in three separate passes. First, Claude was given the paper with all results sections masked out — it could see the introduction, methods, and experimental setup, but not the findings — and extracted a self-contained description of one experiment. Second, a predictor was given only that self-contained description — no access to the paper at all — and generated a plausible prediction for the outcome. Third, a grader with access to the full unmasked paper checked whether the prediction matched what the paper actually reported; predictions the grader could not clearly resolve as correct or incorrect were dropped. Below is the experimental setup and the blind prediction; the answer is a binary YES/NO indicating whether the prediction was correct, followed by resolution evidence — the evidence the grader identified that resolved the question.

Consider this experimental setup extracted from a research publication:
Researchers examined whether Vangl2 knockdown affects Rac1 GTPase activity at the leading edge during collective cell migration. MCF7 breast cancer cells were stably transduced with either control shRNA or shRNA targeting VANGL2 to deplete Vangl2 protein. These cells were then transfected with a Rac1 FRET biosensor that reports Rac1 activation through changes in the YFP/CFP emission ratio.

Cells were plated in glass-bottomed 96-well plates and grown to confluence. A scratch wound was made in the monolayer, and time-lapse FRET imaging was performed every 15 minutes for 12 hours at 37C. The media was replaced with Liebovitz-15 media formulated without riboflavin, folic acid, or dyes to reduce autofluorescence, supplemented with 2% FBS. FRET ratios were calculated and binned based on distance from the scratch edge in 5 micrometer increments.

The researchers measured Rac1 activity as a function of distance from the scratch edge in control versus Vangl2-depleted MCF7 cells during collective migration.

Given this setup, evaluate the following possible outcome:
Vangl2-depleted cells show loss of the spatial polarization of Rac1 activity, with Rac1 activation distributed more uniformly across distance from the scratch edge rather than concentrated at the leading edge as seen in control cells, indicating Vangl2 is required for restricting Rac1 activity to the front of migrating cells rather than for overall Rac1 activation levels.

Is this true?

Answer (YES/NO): NO